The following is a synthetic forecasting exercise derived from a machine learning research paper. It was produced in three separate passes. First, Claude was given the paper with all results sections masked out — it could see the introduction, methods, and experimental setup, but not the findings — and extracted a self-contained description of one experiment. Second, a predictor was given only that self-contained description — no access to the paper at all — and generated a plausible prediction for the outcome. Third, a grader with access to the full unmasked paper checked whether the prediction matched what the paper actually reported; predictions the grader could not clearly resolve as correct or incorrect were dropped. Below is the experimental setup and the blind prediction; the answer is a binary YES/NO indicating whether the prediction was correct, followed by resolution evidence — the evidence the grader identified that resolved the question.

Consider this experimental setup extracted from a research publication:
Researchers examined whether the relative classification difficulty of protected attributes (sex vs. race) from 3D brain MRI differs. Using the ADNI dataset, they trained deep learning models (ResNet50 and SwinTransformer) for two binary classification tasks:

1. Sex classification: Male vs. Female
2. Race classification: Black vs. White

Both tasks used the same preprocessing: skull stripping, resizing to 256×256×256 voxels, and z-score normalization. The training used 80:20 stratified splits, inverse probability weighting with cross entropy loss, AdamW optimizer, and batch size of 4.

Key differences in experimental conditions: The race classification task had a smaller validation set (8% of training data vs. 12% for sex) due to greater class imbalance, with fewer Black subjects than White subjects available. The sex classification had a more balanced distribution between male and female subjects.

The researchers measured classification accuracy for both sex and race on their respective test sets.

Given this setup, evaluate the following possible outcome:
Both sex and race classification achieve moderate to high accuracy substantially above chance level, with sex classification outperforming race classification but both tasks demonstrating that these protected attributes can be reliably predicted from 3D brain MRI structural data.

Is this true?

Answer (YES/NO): NO